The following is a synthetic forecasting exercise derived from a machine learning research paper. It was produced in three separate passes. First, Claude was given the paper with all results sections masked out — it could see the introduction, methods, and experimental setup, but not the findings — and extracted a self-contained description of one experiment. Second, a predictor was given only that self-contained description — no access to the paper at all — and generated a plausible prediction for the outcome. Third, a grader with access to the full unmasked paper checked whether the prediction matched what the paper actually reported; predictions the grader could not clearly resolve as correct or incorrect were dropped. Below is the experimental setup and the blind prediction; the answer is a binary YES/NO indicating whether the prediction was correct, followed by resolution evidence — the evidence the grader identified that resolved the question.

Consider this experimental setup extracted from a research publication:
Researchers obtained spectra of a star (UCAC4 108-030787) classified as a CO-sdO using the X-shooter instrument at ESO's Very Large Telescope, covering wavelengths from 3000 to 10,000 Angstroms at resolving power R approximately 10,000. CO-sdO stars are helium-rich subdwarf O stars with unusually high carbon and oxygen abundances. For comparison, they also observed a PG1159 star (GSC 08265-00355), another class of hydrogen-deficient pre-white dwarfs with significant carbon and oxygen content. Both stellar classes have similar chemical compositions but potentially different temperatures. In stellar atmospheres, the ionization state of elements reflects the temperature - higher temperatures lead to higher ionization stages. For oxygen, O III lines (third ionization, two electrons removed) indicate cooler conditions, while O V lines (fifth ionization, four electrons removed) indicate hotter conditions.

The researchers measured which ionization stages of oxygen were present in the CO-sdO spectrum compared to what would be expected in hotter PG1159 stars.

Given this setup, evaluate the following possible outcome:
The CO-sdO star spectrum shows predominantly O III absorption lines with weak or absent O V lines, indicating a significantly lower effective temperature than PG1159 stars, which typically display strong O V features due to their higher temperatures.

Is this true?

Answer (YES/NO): YES